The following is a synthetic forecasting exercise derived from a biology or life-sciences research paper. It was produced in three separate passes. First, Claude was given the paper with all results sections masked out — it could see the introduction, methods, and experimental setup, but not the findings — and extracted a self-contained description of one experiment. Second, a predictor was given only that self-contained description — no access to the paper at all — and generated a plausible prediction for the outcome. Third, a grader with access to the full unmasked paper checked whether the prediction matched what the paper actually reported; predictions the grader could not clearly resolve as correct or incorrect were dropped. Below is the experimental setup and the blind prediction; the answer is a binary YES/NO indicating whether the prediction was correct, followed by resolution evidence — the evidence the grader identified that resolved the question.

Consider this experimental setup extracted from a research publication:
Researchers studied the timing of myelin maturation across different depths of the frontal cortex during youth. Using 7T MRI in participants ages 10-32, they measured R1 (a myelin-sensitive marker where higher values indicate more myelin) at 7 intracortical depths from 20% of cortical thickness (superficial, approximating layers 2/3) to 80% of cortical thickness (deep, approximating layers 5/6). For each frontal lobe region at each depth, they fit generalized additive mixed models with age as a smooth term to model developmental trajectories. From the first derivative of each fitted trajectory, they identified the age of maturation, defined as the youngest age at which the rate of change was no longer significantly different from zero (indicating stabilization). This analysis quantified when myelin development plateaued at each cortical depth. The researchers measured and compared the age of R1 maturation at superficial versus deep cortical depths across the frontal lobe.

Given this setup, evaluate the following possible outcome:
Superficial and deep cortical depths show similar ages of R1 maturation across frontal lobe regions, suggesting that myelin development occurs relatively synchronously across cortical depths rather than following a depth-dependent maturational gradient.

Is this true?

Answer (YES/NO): NO